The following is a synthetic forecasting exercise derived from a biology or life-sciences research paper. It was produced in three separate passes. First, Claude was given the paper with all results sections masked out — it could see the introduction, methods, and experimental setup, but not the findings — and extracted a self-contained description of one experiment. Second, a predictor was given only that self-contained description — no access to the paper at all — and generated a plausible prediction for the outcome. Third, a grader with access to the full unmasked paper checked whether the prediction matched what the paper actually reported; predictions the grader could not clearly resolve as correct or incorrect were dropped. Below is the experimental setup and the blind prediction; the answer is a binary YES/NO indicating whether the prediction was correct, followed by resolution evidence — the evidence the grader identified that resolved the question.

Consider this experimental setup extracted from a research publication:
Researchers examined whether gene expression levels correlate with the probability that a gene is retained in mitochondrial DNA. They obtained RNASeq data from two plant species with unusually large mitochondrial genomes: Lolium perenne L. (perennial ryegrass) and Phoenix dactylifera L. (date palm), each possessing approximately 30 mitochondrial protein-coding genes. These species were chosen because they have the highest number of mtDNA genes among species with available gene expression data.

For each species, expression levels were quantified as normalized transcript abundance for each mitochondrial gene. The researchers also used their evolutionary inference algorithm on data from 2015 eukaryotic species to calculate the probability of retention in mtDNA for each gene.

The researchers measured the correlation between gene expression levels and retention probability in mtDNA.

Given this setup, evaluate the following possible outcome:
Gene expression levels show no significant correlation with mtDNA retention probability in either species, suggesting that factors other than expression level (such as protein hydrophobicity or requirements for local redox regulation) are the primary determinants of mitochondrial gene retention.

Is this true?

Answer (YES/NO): NO